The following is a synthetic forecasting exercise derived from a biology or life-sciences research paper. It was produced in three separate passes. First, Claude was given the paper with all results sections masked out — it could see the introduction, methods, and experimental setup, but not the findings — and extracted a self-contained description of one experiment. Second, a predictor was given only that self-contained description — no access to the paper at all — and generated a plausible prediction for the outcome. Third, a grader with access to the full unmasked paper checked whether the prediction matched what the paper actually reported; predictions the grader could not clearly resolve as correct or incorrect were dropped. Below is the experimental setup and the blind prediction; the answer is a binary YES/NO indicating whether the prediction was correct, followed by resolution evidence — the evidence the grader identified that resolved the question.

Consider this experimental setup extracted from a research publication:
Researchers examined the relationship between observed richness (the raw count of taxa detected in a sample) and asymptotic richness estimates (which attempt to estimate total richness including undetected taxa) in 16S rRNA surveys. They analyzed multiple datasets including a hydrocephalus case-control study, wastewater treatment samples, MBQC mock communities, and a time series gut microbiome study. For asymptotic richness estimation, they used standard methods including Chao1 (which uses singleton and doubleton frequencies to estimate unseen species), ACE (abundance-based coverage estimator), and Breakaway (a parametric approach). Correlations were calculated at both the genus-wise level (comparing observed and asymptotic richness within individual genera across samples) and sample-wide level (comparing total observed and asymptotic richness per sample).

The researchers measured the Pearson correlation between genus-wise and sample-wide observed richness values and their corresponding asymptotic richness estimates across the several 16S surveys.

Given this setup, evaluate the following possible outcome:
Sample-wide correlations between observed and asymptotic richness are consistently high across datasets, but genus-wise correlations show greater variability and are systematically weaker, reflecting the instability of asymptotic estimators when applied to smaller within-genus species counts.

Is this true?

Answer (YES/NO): NO